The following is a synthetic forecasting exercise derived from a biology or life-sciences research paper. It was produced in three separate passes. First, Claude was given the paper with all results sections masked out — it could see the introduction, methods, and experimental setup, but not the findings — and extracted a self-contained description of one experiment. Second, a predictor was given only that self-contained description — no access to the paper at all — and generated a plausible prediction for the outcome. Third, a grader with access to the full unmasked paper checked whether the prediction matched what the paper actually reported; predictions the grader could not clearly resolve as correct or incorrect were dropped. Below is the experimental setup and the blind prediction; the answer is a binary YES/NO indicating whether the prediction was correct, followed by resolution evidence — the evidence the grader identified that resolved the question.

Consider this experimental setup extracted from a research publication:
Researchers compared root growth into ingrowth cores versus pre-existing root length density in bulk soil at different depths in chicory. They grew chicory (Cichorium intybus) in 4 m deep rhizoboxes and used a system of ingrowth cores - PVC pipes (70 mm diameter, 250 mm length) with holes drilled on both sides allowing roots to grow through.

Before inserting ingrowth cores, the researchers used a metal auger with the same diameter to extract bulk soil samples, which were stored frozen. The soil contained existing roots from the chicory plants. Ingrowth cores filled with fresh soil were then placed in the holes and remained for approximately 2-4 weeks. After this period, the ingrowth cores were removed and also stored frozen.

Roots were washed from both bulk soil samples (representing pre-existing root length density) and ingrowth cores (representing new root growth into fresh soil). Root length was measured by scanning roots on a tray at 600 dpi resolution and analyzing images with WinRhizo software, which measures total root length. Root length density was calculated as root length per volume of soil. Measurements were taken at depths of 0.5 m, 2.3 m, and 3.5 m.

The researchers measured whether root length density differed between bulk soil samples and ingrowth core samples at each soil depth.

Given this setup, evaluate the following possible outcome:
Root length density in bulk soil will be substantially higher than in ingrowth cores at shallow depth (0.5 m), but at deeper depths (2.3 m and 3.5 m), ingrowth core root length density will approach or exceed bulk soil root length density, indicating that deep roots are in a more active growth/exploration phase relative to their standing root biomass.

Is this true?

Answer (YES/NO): NO